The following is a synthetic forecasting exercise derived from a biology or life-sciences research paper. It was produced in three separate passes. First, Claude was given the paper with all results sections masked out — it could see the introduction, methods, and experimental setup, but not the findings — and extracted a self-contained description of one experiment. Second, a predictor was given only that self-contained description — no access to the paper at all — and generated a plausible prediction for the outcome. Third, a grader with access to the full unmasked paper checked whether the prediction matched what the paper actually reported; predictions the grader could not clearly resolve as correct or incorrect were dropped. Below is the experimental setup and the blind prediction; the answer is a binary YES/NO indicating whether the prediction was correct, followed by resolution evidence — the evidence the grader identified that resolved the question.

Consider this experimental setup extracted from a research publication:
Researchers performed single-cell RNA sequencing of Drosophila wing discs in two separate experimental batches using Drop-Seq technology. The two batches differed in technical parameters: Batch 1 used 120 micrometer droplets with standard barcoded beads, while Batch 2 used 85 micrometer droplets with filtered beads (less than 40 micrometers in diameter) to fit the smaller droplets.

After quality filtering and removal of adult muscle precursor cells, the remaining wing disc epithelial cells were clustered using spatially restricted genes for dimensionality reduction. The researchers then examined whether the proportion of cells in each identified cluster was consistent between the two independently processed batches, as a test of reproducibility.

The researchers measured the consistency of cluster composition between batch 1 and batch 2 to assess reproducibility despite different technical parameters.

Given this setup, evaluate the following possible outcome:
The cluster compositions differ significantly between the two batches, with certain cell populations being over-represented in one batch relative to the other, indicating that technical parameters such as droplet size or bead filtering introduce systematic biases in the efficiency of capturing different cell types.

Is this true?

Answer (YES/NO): NO